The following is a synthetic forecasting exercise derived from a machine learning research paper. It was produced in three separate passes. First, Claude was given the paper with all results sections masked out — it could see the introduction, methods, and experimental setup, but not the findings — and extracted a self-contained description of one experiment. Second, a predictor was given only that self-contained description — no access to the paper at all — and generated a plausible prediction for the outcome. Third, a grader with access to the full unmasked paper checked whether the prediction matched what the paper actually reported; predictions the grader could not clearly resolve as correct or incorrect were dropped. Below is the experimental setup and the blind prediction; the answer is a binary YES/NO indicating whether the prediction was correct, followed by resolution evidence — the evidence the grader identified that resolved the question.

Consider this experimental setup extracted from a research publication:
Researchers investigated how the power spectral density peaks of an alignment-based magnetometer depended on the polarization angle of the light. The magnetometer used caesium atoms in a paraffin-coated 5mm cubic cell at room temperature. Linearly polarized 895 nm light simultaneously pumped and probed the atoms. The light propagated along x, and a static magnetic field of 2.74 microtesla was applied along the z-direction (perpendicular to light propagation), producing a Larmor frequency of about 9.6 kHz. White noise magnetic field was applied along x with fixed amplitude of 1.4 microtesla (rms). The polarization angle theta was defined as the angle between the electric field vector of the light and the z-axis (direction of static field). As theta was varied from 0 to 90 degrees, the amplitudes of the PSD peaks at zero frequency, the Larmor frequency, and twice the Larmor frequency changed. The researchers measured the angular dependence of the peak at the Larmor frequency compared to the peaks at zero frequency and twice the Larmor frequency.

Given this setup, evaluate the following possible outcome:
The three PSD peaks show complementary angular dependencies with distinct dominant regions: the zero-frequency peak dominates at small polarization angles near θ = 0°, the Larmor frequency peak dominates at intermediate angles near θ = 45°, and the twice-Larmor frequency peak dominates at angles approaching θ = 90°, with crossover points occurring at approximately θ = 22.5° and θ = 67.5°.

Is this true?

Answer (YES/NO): NO